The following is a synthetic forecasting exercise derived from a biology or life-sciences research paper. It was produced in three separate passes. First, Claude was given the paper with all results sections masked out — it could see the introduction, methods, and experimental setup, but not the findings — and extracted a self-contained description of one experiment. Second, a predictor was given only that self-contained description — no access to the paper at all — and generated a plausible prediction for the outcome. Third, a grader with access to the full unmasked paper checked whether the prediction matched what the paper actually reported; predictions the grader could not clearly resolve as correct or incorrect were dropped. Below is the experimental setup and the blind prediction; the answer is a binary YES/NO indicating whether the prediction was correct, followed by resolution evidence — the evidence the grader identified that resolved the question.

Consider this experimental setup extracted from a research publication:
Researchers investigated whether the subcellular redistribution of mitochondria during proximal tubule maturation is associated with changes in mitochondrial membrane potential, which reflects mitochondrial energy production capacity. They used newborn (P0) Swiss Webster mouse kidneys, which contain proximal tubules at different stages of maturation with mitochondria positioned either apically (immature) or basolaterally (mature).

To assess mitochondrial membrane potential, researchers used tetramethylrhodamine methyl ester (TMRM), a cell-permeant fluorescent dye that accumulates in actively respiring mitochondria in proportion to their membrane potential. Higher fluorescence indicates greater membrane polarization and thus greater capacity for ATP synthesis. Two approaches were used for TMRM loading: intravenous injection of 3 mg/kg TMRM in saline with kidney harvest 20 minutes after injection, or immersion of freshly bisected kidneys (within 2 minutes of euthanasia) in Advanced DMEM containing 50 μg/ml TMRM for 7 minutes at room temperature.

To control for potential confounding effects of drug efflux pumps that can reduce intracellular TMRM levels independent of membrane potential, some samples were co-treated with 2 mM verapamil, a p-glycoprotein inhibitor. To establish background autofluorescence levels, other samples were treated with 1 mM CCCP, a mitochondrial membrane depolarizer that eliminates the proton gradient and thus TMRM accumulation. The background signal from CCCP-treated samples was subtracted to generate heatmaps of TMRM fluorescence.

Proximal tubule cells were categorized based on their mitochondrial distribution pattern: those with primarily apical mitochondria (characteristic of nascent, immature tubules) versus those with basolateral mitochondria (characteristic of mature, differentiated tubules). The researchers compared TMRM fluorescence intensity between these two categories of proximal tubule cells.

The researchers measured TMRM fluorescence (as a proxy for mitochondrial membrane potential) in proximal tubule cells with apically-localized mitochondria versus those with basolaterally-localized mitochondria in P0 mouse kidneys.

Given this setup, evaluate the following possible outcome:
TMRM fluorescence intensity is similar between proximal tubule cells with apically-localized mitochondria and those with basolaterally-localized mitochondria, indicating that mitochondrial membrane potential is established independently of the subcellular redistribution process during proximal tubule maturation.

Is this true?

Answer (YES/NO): NO